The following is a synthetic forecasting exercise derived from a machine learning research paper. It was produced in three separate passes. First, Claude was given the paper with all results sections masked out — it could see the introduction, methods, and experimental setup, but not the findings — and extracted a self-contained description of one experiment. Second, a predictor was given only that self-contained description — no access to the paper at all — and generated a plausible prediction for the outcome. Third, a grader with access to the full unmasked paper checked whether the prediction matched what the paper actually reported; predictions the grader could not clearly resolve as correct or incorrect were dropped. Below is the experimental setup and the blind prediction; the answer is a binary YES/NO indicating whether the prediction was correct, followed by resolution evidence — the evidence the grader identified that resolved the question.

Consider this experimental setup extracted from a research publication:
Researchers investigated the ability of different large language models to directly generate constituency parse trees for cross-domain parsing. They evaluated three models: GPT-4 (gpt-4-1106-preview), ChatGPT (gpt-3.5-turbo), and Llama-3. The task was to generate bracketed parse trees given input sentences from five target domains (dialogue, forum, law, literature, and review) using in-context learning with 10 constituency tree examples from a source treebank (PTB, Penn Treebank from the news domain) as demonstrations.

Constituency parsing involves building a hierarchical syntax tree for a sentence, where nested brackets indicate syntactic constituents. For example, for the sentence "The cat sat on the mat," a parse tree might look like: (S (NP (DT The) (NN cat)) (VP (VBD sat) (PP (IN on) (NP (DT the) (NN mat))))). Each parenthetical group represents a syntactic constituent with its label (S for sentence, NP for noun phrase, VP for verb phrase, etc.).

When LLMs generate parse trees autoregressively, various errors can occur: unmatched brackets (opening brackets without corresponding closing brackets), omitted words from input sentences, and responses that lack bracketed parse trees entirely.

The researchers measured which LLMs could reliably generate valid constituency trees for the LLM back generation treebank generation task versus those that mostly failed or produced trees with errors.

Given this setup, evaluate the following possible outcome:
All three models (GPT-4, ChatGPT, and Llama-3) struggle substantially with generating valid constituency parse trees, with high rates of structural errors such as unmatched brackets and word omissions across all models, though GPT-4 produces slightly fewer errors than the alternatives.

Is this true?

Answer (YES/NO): NO